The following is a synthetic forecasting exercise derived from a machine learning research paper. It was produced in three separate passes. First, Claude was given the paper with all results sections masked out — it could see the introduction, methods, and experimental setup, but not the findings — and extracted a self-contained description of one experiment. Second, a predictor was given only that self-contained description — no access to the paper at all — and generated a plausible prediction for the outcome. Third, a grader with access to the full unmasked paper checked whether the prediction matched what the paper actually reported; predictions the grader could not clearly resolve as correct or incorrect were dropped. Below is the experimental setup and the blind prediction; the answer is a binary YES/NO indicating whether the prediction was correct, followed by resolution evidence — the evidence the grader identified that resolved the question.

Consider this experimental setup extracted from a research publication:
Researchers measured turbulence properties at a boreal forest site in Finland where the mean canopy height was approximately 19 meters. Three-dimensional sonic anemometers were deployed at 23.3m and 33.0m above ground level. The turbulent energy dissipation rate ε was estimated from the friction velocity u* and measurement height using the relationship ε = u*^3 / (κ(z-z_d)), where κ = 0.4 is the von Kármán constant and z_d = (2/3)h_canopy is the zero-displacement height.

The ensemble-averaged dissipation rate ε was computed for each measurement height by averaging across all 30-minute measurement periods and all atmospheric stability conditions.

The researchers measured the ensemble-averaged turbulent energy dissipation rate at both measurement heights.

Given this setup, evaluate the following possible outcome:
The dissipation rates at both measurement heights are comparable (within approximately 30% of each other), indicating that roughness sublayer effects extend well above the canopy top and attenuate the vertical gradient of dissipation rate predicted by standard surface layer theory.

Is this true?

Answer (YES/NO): NO